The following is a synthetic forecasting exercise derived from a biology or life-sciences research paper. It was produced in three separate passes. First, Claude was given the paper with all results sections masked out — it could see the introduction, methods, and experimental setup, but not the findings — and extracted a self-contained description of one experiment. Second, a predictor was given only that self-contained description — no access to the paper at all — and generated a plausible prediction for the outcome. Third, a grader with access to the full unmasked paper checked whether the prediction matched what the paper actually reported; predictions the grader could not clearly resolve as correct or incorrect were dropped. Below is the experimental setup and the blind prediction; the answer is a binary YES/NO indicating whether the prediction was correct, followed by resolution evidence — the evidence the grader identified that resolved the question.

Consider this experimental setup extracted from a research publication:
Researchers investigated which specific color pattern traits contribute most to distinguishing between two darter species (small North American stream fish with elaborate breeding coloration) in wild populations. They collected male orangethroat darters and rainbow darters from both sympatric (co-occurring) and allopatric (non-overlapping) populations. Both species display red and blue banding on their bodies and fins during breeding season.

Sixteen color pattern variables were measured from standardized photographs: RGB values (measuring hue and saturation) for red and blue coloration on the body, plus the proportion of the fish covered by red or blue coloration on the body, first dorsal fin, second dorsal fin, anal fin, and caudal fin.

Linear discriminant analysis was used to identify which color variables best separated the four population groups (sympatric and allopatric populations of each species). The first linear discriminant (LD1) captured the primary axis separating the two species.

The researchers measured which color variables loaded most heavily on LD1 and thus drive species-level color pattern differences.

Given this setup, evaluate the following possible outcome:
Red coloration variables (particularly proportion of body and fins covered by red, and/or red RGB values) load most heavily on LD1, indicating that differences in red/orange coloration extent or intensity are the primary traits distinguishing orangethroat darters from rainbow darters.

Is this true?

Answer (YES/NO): YES